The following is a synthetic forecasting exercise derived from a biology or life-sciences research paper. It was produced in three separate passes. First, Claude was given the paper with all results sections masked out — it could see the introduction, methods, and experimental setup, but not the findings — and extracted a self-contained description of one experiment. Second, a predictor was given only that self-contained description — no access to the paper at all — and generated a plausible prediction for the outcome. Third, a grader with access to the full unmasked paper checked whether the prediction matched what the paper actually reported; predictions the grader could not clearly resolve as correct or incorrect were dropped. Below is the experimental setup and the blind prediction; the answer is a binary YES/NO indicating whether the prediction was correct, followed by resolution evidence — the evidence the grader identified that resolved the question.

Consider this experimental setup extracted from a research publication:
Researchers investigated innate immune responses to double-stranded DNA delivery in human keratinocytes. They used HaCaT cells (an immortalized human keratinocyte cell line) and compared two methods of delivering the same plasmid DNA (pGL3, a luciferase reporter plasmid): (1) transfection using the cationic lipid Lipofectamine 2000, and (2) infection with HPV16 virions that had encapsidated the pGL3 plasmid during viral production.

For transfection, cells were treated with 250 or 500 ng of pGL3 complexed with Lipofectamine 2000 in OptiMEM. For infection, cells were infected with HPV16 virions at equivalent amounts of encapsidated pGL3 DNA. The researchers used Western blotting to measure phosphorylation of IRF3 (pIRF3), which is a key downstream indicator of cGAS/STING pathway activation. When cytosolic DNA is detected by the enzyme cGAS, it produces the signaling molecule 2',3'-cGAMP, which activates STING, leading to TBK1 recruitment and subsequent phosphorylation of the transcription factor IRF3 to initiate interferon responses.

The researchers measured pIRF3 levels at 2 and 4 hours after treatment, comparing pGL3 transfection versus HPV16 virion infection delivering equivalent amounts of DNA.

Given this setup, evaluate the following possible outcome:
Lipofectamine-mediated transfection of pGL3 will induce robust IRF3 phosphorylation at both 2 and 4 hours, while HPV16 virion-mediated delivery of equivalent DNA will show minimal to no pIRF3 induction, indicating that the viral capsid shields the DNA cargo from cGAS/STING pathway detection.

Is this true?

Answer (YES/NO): YES